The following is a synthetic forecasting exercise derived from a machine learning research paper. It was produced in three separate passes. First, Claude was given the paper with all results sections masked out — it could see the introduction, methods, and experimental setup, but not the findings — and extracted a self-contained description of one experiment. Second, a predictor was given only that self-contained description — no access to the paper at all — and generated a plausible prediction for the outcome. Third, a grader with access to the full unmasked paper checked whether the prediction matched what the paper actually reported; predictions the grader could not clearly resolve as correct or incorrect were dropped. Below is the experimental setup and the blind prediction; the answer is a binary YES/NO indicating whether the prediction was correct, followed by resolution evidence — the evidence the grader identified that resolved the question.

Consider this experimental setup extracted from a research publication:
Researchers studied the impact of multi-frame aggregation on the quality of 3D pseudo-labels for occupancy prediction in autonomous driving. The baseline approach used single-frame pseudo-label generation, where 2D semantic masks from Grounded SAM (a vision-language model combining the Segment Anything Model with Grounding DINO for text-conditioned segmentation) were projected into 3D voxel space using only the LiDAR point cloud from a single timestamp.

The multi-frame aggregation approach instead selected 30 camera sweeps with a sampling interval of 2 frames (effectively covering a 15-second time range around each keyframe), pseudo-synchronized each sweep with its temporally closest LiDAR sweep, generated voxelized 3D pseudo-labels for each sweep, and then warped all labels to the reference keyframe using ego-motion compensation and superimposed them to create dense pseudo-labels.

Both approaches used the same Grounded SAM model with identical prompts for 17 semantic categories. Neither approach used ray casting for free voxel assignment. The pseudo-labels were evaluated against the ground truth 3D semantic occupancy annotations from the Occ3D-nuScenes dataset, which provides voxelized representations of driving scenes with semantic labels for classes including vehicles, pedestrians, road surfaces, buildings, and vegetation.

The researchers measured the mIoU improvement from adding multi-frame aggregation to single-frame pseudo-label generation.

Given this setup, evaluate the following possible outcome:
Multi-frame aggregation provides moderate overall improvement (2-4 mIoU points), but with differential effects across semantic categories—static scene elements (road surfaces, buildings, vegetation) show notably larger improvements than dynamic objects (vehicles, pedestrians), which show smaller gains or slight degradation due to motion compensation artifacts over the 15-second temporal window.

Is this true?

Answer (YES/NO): NO